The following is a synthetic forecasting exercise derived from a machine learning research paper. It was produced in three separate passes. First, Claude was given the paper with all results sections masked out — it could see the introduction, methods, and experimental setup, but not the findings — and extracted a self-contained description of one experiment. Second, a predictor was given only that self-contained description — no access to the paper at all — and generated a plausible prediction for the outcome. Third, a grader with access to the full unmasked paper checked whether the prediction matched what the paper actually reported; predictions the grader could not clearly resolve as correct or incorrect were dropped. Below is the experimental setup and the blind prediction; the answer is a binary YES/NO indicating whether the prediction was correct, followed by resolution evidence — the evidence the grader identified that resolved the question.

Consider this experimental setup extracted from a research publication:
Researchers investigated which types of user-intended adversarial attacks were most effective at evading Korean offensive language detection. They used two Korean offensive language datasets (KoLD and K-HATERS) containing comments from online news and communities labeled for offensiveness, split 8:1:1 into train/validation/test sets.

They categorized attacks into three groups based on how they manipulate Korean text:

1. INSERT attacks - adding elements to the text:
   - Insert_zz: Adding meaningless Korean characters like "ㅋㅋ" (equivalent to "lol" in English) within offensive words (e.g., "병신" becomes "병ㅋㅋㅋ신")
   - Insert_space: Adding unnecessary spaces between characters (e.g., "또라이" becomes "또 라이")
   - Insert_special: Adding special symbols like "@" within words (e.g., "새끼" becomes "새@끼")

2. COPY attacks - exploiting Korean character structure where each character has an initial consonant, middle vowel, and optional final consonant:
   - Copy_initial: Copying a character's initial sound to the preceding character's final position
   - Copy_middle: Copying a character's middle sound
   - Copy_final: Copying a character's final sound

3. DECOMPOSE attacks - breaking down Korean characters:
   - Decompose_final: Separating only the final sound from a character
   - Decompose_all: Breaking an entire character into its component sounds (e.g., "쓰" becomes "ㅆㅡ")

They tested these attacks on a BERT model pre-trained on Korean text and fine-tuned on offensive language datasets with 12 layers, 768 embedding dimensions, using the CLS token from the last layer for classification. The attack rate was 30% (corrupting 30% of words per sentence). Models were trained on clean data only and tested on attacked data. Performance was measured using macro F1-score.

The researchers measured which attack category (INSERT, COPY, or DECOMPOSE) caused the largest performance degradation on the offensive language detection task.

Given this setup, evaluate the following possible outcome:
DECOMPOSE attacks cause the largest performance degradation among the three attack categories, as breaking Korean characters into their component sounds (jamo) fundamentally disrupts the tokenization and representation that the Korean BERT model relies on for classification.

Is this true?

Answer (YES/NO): YES